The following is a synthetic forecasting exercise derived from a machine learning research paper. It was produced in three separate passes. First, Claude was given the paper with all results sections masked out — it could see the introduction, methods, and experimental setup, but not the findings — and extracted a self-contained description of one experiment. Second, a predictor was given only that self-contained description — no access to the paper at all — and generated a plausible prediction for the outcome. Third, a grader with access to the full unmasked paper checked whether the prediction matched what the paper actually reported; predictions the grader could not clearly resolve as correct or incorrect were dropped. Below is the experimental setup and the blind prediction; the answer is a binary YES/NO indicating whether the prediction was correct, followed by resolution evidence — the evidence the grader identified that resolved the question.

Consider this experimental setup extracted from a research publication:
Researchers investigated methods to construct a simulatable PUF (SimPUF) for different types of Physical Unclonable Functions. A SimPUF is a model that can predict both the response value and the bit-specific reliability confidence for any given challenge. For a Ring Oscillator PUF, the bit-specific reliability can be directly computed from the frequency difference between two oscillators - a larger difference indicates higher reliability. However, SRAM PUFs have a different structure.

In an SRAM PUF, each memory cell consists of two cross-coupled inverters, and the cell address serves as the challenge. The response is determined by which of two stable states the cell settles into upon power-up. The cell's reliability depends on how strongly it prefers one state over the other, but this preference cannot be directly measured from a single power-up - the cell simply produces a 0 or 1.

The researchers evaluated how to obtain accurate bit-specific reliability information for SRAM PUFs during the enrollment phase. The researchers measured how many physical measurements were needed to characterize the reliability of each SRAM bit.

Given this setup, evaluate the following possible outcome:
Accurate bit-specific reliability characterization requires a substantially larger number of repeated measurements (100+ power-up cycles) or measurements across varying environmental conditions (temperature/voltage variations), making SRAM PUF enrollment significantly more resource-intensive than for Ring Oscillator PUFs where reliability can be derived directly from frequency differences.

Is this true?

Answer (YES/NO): NO